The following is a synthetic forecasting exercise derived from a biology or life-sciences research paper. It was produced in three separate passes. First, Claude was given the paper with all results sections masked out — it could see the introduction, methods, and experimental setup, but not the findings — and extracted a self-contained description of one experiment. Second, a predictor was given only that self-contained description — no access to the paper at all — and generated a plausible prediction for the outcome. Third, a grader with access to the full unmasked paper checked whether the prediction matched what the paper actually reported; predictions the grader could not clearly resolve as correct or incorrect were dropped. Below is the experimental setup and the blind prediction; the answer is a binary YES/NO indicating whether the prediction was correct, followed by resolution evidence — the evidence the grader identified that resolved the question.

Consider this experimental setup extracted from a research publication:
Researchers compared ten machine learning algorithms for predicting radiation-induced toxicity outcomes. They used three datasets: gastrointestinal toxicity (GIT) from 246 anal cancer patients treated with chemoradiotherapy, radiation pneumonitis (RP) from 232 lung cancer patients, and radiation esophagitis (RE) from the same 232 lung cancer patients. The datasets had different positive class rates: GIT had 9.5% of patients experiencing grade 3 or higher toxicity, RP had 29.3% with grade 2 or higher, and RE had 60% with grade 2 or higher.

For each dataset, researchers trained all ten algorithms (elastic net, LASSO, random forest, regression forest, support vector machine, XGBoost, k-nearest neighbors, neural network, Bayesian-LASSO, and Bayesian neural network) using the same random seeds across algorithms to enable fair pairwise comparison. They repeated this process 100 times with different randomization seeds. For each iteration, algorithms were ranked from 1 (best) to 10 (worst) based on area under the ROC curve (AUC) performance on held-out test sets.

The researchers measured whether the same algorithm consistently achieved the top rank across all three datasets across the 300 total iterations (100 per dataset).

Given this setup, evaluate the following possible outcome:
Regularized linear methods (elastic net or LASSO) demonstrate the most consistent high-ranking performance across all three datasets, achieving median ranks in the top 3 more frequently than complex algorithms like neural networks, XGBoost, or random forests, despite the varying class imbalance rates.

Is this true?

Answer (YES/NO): NO